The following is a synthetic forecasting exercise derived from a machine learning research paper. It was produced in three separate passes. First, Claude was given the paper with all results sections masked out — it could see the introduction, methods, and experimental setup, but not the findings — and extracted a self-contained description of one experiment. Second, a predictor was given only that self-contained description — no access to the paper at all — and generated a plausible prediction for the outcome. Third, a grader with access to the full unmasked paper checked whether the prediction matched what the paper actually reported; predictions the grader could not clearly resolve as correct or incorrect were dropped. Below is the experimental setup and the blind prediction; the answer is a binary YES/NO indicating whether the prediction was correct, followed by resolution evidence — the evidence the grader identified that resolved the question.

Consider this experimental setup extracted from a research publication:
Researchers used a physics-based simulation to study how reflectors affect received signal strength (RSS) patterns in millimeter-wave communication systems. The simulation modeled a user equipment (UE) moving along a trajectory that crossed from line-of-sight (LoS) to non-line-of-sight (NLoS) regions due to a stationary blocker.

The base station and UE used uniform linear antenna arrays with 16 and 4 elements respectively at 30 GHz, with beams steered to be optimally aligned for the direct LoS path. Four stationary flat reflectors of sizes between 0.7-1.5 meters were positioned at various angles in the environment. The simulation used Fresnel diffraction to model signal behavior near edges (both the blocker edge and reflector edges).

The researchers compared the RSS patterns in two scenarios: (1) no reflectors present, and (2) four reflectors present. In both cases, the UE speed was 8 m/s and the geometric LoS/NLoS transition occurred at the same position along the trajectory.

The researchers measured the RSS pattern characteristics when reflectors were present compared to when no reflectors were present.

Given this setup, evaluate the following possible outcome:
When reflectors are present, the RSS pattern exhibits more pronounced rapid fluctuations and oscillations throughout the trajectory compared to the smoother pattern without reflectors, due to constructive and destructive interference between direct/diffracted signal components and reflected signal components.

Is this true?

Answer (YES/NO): NO